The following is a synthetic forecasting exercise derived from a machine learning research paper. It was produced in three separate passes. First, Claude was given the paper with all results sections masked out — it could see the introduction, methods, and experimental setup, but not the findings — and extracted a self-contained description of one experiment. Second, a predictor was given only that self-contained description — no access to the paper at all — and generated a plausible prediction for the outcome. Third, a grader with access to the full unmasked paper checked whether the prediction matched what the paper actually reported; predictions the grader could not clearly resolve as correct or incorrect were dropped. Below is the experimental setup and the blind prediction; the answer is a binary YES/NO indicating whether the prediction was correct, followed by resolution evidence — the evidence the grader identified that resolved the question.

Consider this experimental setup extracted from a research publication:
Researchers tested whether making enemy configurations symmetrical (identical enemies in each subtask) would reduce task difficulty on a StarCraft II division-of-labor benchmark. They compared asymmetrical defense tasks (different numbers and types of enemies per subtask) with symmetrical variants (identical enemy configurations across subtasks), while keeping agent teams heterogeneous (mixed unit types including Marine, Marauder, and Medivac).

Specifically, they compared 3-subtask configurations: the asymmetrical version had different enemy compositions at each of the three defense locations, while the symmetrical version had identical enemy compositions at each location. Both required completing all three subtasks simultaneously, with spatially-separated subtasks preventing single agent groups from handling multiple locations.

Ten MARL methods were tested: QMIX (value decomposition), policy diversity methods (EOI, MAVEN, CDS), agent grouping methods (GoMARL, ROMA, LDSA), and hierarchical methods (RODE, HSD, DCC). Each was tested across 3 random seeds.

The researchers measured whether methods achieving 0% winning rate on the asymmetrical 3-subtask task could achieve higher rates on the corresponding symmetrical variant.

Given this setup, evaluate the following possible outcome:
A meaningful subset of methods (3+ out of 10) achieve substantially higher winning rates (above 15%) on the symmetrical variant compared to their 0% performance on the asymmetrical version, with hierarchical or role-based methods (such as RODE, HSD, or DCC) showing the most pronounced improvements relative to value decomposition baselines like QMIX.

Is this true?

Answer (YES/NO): NO